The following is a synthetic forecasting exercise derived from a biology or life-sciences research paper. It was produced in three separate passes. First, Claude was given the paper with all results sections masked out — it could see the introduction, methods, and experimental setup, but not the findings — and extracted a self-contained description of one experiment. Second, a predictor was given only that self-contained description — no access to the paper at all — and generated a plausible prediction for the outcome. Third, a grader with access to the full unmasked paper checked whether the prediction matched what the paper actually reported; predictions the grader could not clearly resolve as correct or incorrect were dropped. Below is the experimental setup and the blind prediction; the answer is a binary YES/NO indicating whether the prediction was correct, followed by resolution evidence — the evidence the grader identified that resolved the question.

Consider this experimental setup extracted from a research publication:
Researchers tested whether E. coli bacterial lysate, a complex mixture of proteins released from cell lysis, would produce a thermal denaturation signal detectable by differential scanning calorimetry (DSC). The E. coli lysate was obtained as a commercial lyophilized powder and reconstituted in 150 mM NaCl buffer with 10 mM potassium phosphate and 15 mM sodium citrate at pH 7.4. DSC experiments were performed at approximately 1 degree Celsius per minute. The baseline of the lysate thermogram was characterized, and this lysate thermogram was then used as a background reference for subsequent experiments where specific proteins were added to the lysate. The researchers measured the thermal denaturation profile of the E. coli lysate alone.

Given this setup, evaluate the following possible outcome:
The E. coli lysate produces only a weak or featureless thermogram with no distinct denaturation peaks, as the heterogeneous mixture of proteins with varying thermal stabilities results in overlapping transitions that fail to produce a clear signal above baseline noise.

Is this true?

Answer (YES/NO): NO